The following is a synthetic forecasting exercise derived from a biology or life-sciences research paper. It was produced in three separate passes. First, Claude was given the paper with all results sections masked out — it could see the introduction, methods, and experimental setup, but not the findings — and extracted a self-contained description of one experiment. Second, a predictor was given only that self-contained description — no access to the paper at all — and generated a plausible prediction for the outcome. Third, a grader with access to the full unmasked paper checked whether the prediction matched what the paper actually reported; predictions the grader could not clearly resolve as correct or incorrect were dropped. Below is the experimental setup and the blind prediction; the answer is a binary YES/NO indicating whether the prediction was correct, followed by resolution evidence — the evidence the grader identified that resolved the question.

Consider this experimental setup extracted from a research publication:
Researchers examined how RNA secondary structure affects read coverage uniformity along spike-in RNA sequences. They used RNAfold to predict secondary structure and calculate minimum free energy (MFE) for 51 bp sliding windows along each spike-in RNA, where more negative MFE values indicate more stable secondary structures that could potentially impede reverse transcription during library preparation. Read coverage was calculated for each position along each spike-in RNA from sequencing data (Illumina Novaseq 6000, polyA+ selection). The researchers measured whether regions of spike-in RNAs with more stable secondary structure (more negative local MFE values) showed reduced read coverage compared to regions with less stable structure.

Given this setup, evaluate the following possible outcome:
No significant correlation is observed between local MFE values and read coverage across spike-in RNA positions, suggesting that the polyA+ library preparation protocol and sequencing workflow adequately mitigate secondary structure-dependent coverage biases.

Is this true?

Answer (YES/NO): NO